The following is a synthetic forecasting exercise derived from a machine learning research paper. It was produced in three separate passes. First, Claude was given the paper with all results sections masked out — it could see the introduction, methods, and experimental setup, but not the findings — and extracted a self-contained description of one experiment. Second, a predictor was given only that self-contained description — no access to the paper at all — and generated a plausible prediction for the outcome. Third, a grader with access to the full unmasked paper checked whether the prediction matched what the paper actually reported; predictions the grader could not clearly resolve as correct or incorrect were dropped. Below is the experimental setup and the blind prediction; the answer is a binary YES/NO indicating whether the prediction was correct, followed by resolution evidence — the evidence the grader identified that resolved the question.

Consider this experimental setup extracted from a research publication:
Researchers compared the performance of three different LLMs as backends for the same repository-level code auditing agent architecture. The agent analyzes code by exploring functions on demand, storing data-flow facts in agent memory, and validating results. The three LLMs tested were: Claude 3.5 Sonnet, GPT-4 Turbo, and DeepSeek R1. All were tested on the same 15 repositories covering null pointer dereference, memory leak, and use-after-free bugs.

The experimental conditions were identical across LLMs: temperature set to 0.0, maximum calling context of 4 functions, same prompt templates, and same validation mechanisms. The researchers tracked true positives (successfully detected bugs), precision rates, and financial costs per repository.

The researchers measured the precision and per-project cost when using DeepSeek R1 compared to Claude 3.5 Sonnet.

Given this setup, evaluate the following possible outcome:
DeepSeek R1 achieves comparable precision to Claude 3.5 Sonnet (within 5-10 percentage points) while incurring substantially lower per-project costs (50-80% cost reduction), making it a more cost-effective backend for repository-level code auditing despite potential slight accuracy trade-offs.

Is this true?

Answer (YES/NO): NO